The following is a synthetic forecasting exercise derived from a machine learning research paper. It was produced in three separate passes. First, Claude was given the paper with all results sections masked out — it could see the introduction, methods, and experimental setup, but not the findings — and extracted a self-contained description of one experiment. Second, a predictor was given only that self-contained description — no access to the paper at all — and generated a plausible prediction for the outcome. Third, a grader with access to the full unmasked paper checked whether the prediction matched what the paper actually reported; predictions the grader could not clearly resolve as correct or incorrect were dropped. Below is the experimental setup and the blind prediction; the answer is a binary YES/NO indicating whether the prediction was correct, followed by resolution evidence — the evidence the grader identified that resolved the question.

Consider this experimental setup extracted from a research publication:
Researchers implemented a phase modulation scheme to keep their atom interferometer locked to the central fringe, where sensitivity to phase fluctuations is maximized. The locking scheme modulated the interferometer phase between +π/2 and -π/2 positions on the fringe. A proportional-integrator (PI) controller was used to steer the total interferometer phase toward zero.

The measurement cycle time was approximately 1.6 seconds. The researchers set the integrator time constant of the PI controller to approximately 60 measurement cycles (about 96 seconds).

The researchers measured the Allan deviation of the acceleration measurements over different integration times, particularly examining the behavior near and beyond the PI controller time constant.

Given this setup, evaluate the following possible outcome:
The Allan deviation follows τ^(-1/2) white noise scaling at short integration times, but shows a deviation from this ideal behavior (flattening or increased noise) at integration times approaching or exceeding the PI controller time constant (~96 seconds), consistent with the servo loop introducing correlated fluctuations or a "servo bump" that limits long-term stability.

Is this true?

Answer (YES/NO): NO